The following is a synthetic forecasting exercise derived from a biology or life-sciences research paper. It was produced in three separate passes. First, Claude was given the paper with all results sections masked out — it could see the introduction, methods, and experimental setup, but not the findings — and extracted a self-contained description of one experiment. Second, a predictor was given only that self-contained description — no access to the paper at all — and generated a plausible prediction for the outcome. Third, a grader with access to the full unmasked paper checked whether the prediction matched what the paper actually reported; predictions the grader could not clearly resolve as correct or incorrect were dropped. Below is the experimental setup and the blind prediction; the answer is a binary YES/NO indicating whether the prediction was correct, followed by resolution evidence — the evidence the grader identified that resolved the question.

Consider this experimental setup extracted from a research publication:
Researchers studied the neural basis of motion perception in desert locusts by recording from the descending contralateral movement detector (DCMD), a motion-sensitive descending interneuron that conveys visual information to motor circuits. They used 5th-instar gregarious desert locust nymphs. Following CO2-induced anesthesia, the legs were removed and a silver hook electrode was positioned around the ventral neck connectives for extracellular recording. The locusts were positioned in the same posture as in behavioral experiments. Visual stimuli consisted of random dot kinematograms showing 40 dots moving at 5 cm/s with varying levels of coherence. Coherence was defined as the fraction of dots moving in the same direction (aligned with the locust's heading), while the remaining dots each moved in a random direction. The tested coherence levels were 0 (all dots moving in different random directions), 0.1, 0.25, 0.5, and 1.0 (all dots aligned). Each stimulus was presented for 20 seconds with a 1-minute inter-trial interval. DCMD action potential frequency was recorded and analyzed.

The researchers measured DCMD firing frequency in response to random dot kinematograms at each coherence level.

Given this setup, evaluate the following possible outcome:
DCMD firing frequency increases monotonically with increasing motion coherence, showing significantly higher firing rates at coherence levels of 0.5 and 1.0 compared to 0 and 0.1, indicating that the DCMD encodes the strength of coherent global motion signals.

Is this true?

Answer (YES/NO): NO